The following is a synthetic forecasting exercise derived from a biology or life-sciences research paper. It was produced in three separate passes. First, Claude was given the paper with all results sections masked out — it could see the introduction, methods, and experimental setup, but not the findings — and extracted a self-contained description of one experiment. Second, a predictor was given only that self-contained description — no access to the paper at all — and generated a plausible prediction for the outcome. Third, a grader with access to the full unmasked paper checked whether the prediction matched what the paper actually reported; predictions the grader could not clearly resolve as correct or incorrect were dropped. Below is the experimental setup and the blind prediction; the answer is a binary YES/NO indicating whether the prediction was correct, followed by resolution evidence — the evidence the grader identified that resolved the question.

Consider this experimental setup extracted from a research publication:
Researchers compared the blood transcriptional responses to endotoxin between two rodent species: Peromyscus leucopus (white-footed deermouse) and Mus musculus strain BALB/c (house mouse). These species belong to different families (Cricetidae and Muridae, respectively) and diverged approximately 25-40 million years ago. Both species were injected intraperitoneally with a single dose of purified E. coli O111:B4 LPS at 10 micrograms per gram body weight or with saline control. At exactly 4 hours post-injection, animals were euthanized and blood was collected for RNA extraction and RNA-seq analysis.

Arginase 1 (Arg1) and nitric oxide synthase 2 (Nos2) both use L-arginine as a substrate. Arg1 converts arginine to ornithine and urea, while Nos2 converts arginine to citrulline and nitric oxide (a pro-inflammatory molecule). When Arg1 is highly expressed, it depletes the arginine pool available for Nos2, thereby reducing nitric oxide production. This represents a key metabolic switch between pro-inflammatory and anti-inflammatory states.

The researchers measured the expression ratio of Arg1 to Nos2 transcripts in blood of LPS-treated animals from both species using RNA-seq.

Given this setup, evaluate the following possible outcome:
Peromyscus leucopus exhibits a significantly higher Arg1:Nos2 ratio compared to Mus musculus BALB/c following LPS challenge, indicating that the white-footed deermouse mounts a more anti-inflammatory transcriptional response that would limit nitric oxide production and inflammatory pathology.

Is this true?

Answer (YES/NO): YES